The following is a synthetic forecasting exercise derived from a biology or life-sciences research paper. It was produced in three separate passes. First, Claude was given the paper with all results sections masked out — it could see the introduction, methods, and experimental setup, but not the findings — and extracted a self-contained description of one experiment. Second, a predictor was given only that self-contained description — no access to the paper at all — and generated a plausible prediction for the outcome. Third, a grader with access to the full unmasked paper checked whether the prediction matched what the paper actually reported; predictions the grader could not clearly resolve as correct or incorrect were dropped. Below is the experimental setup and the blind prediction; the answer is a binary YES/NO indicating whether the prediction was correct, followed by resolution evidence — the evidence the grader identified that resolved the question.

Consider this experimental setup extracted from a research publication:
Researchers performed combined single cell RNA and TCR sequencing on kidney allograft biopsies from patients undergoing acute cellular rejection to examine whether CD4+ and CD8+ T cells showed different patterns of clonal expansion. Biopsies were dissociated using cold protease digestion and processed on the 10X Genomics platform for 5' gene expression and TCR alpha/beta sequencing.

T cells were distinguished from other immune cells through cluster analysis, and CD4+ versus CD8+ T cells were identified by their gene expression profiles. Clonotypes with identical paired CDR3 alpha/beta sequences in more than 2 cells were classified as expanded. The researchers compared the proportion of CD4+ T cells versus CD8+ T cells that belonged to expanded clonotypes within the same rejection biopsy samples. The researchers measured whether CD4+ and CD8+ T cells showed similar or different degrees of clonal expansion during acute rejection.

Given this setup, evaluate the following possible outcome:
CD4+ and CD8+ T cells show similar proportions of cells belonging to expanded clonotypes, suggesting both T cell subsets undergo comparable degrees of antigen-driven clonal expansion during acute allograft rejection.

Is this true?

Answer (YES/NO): NO